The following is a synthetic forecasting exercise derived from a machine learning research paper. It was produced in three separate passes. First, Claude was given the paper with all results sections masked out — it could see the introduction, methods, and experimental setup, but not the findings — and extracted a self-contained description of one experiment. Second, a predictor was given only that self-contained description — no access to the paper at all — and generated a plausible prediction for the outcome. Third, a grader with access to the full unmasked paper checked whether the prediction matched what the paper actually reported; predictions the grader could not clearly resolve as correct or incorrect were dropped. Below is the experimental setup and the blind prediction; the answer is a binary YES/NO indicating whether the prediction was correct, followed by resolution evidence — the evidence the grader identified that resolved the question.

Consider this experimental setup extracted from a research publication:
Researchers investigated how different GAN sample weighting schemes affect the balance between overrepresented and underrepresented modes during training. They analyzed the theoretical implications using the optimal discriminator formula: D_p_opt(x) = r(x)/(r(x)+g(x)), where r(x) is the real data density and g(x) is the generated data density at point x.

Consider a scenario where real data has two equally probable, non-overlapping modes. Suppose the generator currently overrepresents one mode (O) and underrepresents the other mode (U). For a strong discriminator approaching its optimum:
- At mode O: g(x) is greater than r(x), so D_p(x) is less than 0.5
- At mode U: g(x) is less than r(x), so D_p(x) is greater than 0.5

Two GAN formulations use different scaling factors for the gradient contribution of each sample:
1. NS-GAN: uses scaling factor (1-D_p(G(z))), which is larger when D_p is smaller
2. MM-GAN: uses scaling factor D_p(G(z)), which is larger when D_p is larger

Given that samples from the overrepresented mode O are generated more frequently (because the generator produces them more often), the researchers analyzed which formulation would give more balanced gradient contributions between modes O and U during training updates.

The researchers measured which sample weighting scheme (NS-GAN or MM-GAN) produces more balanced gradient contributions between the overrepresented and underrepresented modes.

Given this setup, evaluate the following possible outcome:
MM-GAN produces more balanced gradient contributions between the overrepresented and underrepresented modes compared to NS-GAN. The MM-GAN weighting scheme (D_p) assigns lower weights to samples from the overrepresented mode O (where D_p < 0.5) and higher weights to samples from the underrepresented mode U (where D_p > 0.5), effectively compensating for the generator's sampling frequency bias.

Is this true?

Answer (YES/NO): YES